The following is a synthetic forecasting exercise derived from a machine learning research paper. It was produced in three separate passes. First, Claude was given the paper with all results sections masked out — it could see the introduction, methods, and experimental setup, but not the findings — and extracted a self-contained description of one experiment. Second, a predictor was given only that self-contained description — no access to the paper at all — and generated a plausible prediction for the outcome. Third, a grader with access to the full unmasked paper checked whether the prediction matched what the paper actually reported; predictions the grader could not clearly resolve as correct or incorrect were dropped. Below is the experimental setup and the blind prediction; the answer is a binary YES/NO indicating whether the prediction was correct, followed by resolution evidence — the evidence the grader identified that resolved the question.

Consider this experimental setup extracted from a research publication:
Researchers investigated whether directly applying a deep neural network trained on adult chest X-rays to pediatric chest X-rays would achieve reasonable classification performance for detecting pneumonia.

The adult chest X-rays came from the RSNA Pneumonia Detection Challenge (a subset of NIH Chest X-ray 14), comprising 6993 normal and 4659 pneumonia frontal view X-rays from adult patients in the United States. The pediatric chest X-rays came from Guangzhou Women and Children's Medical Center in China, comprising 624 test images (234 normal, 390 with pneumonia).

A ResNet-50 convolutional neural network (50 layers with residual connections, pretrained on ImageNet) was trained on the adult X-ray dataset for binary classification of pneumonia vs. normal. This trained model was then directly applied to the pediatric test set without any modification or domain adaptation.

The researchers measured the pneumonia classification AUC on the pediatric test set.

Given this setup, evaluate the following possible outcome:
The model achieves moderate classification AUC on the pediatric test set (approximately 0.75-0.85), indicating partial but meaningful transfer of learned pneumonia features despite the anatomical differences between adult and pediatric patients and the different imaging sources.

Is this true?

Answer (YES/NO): NO